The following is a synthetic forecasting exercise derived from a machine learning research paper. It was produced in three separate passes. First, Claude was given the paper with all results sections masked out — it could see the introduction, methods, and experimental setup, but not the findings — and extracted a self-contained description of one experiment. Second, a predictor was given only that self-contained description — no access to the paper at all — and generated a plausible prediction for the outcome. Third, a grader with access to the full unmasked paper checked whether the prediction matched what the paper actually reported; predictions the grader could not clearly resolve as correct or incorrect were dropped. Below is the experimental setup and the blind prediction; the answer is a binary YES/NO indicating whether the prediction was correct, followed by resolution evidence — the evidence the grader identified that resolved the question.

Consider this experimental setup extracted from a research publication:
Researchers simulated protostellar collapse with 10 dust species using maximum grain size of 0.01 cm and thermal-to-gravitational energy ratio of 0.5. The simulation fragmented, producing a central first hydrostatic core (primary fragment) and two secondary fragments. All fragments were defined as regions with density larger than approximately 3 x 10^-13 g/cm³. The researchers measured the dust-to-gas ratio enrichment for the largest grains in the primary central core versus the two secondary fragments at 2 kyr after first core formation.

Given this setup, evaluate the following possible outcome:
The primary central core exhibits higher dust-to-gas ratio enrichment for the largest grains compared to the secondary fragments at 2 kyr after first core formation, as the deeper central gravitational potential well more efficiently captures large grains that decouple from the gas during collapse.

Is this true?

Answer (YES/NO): NO